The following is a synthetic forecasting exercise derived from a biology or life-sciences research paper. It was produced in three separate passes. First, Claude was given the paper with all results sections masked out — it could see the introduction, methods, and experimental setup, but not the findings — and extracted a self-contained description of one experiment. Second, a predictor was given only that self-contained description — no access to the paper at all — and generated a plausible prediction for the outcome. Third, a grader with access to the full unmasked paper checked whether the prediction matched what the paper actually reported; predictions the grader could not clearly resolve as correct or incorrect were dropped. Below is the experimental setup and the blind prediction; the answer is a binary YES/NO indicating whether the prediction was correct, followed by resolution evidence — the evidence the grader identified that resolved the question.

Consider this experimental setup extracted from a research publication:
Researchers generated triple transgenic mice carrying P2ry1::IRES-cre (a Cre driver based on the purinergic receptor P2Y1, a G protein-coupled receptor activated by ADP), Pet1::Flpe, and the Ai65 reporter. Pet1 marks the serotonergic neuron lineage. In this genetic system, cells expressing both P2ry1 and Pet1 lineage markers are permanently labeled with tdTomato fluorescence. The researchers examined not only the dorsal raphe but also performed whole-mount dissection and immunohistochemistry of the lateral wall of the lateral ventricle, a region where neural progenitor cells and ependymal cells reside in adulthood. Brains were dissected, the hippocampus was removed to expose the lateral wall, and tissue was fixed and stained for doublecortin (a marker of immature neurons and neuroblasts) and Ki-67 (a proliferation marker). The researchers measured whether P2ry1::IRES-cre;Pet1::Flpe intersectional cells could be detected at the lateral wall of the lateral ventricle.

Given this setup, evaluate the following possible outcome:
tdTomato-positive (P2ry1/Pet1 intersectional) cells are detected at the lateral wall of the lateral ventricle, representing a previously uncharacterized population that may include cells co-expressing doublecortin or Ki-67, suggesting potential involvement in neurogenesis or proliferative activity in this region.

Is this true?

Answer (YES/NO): NO